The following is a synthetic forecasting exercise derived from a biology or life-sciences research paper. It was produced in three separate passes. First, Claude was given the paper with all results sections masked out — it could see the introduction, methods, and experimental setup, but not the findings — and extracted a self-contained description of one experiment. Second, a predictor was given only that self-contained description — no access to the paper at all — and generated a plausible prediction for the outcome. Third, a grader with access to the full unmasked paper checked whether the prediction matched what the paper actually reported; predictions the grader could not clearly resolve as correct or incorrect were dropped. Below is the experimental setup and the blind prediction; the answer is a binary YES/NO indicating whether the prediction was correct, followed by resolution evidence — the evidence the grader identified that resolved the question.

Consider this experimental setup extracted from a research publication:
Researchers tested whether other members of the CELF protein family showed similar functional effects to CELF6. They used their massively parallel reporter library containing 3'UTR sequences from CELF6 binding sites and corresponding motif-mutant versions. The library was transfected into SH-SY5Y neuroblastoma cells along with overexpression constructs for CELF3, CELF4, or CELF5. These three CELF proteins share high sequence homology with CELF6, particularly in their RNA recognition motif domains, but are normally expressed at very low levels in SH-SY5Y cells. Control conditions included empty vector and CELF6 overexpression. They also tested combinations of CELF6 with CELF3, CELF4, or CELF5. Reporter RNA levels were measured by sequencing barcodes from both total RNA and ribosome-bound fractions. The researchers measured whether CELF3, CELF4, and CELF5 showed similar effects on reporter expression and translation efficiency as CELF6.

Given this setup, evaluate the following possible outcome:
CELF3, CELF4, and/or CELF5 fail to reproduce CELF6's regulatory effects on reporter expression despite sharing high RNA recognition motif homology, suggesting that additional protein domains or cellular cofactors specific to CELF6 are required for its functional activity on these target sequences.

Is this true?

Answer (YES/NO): NO